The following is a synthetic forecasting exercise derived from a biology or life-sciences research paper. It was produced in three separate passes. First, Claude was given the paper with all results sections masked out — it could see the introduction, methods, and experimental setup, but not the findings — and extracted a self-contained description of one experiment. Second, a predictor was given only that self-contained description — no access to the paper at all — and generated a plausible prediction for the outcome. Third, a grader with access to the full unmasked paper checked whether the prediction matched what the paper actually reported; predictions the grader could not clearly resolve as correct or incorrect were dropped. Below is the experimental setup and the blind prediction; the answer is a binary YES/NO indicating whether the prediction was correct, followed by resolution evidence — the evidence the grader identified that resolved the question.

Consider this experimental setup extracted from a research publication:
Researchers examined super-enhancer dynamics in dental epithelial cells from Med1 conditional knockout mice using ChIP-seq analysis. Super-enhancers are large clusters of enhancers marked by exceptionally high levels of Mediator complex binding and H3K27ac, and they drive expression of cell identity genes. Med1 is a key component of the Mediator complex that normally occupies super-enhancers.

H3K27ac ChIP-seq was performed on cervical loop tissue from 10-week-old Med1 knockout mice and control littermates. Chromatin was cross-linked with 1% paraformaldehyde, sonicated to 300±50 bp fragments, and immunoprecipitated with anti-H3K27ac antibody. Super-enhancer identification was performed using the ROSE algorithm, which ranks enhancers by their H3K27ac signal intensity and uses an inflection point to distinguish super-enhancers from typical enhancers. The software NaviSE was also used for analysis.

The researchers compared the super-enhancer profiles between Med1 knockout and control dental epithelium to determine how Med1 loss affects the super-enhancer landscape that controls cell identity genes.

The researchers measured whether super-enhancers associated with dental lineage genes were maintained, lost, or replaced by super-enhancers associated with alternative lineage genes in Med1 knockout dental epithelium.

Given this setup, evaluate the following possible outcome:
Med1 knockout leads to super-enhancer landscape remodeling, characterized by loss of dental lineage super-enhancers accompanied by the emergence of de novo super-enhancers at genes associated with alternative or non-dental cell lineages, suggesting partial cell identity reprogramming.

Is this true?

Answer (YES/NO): NO